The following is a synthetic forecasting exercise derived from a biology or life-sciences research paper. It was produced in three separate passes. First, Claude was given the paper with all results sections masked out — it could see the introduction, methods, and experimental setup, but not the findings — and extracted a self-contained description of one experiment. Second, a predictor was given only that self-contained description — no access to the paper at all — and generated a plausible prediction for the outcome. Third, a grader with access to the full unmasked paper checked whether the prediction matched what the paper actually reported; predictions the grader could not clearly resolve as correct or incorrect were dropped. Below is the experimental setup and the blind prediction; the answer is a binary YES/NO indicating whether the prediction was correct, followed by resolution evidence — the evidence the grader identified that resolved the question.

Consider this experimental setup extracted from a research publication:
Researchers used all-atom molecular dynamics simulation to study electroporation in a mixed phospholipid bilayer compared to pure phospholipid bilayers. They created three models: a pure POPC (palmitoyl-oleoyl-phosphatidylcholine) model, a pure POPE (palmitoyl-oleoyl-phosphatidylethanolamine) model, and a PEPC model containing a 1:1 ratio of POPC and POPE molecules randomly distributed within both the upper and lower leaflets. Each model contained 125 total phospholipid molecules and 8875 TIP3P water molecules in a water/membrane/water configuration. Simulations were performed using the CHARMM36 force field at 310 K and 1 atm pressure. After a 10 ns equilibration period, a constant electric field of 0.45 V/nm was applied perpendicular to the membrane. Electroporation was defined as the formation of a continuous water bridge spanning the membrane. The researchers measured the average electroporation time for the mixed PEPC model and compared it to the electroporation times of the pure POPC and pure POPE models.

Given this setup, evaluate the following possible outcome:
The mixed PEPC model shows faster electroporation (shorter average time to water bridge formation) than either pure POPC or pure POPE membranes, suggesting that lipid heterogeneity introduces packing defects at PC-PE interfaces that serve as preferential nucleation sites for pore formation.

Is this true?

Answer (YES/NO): NO